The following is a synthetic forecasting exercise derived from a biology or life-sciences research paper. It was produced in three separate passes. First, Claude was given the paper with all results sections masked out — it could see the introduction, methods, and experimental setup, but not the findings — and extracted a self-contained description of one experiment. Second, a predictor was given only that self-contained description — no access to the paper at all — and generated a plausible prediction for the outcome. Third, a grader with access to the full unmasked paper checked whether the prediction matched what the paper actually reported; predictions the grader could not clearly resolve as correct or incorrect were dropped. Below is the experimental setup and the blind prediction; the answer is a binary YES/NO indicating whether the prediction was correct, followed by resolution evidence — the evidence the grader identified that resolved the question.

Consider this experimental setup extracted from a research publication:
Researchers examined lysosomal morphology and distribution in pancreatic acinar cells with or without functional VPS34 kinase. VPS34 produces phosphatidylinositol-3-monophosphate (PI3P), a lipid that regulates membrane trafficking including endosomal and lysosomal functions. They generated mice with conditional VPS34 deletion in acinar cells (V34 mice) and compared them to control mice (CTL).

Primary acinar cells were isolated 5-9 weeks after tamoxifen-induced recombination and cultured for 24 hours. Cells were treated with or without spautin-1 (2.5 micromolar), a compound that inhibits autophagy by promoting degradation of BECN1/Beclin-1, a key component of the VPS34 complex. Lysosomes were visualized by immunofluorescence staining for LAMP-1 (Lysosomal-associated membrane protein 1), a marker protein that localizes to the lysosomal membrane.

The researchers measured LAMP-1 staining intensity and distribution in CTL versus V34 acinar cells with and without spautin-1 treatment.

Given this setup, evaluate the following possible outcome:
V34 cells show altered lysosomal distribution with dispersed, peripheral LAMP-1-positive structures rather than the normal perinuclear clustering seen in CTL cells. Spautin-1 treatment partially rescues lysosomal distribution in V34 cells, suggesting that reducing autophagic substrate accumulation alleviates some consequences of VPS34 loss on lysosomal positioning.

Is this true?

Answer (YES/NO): NO